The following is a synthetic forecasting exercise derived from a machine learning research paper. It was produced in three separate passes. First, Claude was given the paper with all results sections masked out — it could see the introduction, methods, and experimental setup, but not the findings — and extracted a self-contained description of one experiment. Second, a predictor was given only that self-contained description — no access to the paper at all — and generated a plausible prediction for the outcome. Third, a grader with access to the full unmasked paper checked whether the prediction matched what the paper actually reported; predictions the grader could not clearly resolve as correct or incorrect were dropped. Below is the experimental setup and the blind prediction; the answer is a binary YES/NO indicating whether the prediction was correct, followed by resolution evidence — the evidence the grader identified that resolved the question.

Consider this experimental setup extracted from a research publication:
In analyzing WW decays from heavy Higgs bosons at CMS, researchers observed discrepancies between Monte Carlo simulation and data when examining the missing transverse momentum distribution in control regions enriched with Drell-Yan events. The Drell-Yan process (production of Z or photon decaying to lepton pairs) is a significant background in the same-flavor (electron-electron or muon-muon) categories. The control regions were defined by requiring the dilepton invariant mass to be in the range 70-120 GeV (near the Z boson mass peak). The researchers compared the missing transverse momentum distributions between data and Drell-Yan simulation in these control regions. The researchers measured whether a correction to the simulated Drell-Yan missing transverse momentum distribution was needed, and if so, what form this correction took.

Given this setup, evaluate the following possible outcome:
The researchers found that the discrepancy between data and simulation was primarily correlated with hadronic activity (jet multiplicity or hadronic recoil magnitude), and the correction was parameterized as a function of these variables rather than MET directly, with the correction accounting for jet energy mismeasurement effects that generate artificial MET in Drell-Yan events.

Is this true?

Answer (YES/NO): NO